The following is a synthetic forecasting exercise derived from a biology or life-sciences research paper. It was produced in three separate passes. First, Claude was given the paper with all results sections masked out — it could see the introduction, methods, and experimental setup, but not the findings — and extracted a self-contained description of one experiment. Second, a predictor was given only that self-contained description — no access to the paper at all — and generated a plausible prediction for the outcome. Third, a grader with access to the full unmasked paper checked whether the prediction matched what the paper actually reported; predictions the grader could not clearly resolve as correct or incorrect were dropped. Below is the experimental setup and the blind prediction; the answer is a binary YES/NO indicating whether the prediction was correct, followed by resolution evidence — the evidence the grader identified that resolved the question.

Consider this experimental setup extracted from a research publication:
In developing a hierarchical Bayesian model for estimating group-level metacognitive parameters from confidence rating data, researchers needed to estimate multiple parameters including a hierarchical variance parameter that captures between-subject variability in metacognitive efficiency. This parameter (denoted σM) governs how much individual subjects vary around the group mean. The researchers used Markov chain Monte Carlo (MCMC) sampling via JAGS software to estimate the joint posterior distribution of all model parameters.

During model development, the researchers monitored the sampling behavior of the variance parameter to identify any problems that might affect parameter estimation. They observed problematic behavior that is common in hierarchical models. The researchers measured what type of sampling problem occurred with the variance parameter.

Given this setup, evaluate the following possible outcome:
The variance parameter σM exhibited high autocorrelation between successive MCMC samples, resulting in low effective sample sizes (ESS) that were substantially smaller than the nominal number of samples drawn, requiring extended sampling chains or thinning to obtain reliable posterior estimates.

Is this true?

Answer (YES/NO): NO